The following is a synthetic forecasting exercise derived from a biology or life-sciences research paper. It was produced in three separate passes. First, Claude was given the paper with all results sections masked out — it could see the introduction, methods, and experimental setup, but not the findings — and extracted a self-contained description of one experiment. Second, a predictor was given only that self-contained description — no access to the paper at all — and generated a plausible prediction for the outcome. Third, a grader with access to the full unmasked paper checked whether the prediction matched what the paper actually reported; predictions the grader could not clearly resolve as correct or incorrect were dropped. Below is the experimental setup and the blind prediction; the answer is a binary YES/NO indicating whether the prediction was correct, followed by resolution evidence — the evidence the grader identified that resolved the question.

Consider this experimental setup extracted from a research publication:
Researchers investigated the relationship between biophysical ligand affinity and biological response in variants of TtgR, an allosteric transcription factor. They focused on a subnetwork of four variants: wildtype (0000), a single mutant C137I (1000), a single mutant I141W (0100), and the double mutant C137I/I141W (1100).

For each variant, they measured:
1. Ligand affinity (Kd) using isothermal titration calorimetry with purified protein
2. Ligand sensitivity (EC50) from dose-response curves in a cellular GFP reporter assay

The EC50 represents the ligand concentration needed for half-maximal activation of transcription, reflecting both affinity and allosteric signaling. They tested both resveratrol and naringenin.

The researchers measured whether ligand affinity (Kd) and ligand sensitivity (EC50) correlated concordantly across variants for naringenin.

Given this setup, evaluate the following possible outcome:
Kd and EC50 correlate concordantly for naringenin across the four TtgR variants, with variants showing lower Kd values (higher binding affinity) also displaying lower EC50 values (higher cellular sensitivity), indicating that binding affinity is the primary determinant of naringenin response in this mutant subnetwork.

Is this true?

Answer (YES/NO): NO